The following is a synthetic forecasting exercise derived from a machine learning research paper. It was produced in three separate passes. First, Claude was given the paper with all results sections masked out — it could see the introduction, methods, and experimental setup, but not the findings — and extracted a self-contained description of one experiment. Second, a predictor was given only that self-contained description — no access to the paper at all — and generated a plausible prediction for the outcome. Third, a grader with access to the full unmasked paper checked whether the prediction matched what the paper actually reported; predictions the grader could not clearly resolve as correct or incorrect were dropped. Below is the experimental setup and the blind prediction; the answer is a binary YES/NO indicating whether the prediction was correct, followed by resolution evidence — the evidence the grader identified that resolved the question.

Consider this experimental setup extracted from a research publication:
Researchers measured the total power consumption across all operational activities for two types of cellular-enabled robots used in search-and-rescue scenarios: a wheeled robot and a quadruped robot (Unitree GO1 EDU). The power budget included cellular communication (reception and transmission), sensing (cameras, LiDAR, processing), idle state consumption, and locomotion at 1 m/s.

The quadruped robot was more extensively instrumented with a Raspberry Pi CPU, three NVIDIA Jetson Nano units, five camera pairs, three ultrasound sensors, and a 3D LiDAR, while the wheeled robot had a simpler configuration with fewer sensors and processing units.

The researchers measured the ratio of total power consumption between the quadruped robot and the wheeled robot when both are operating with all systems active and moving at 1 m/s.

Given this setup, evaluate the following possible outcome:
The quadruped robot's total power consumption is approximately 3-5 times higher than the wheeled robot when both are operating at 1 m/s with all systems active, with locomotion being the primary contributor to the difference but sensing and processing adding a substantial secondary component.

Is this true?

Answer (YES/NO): NO